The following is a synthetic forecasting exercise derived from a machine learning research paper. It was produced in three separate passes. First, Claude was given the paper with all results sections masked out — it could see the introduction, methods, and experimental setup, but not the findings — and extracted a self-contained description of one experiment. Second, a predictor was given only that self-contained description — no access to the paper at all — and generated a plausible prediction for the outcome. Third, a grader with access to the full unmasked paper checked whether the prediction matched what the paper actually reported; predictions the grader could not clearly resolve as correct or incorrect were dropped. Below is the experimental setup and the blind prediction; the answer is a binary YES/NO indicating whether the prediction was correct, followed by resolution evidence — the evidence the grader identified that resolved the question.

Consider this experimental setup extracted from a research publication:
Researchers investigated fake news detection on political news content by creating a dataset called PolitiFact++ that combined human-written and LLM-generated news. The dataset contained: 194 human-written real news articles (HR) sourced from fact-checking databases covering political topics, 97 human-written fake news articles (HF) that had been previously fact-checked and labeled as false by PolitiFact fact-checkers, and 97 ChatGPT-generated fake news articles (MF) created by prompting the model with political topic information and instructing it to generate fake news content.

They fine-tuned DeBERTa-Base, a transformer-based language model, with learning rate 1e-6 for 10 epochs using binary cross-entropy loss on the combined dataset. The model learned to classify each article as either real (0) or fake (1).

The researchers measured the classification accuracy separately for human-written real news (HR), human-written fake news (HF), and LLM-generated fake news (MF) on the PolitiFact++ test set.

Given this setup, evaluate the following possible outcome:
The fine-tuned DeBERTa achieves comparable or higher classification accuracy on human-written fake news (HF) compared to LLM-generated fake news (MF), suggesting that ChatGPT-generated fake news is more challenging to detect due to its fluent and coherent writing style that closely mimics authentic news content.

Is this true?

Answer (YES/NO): NO